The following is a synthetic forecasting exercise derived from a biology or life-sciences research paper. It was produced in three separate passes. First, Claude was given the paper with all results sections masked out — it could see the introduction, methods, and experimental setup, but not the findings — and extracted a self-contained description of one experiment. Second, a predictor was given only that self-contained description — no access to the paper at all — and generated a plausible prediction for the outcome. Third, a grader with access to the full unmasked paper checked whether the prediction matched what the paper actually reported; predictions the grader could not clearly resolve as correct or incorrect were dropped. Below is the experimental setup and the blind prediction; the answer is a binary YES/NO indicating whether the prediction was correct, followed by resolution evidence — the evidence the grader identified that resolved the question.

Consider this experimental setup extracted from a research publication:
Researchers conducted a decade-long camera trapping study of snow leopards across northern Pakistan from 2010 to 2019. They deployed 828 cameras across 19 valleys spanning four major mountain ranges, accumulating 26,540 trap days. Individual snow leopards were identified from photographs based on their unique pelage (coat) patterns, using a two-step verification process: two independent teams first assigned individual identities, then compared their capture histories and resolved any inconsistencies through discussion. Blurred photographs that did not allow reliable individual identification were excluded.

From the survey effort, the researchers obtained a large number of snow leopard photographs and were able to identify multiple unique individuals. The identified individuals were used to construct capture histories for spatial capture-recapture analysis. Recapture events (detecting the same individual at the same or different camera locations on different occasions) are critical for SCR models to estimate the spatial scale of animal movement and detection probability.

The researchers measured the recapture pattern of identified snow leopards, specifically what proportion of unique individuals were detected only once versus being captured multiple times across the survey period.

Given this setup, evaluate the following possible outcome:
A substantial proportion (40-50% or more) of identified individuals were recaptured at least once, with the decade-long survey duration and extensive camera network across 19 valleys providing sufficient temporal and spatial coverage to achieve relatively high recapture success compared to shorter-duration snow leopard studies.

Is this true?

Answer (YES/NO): YES